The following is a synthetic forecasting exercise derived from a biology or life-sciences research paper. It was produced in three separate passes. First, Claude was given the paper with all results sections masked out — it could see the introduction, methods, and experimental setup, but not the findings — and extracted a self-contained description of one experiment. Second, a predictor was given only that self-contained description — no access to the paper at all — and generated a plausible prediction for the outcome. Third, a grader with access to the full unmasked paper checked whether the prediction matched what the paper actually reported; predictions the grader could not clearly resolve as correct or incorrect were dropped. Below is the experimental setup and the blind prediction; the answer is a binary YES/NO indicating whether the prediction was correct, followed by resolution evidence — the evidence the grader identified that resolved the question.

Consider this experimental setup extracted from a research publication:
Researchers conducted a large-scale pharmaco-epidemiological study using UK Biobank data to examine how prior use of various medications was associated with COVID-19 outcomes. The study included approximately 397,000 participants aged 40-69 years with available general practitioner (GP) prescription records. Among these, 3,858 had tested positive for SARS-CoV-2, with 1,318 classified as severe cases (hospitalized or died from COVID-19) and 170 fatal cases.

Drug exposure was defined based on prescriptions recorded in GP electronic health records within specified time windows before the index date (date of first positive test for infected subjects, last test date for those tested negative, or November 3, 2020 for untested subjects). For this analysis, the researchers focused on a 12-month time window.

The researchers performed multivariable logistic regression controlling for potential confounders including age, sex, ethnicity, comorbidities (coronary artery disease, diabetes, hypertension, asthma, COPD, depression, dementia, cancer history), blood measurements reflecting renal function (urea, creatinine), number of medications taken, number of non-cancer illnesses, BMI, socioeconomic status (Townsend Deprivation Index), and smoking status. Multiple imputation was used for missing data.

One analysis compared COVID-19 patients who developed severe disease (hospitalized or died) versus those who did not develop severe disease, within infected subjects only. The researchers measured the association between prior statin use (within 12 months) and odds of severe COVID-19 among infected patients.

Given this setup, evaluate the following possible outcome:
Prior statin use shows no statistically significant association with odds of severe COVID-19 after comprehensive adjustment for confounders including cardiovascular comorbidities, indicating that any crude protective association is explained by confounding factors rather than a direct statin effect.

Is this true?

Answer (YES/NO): NO